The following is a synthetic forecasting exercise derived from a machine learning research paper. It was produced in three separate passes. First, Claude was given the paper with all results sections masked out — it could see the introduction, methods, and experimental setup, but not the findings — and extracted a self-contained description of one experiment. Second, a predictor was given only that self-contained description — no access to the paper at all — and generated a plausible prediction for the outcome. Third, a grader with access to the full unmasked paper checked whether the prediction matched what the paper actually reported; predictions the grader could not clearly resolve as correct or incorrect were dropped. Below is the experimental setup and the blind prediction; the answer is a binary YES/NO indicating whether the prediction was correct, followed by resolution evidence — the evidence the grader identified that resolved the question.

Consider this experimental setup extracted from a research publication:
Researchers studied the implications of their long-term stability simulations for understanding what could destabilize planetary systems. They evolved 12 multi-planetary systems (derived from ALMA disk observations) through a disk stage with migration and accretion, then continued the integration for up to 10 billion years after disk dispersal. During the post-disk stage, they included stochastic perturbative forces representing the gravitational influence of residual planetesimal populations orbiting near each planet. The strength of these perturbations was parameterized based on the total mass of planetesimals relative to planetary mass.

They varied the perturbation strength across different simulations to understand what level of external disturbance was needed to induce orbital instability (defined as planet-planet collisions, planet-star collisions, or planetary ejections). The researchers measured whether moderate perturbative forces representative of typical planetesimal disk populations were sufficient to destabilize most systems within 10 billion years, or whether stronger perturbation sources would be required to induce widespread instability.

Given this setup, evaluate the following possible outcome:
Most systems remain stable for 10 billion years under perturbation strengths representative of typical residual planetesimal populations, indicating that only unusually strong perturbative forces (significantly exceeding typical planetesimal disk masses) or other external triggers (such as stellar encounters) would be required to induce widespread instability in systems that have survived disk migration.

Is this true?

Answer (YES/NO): YES